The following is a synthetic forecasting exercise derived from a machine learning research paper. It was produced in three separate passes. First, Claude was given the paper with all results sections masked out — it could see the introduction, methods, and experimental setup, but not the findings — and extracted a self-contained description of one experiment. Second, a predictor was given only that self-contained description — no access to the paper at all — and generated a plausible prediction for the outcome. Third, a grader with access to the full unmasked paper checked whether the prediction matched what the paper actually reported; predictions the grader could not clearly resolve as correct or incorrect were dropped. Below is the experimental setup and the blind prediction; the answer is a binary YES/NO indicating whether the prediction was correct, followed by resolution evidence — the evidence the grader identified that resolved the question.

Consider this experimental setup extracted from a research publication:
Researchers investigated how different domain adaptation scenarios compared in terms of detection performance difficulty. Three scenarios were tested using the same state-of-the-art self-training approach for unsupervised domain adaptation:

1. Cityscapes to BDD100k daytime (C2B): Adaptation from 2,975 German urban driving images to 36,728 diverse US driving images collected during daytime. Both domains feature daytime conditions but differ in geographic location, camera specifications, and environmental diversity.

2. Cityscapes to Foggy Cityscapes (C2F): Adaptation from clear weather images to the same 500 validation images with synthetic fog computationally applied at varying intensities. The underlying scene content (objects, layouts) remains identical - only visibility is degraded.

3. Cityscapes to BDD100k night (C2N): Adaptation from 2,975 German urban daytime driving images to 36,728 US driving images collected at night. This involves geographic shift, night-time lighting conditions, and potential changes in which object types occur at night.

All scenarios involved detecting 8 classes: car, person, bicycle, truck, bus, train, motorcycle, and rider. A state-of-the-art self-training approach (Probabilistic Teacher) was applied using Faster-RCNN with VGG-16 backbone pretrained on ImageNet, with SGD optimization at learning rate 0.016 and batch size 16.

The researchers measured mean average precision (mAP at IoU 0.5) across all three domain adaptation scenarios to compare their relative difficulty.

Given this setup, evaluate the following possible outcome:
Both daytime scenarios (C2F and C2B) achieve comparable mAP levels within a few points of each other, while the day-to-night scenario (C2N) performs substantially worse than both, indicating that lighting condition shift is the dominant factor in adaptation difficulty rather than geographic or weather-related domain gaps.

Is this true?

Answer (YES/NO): NO